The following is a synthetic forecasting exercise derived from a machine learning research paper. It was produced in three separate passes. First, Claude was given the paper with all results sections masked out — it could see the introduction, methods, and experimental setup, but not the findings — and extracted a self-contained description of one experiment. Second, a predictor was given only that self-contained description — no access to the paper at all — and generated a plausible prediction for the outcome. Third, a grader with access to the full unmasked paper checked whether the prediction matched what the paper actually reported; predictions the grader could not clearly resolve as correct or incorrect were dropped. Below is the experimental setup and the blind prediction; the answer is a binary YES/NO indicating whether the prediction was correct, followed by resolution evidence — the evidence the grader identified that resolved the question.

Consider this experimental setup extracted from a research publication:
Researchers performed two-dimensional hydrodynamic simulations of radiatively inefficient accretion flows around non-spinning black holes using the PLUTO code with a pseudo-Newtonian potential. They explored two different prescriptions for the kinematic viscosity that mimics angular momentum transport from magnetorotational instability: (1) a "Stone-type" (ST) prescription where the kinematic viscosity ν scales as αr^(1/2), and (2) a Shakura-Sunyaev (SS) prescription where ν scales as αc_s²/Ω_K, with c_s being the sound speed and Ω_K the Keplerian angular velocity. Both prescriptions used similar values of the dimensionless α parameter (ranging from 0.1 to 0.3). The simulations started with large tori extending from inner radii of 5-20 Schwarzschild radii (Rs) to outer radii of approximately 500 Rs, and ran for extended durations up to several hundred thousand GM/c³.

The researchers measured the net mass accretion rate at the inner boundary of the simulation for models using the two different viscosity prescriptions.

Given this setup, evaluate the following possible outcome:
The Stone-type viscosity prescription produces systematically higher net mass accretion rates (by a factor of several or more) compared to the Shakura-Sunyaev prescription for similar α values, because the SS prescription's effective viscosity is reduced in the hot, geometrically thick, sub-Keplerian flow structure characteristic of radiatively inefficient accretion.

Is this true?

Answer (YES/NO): YES